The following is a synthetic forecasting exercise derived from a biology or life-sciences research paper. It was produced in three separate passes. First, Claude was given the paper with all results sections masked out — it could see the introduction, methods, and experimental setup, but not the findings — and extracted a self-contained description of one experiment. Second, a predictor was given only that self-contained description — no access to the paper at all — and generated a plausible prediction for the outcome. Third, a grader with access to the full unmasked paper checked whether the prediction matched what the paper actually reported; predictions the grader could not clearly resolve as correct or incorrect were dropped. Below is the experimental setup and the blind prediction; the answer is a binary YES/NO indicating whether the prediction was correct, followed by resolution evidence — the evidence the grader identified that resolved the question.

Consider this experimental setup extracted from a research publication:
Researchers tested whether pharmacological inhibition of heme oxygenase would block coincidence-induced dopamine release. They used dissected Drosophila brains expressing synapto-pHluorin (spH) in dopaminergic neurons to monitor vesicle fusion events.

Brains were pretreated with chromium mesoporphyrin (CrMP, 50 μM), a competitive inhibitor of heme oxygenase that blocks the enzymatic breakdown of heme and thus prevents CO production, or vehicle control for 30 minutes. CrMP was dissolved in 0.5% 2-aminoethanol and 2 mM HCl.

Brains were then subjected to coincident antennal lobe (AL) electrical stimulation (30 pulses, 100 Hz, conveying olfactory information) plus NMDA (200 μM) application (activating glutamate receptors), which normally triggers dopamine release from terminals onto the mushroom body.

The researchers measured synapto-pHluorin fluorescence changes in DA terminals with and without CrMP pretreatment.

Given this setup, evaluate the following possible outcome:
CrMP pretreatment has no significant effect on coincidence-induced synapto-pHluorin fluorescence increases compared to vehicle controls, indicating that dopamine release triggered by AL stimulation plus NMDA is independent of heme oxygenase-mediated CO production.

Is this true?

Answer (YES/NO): NO